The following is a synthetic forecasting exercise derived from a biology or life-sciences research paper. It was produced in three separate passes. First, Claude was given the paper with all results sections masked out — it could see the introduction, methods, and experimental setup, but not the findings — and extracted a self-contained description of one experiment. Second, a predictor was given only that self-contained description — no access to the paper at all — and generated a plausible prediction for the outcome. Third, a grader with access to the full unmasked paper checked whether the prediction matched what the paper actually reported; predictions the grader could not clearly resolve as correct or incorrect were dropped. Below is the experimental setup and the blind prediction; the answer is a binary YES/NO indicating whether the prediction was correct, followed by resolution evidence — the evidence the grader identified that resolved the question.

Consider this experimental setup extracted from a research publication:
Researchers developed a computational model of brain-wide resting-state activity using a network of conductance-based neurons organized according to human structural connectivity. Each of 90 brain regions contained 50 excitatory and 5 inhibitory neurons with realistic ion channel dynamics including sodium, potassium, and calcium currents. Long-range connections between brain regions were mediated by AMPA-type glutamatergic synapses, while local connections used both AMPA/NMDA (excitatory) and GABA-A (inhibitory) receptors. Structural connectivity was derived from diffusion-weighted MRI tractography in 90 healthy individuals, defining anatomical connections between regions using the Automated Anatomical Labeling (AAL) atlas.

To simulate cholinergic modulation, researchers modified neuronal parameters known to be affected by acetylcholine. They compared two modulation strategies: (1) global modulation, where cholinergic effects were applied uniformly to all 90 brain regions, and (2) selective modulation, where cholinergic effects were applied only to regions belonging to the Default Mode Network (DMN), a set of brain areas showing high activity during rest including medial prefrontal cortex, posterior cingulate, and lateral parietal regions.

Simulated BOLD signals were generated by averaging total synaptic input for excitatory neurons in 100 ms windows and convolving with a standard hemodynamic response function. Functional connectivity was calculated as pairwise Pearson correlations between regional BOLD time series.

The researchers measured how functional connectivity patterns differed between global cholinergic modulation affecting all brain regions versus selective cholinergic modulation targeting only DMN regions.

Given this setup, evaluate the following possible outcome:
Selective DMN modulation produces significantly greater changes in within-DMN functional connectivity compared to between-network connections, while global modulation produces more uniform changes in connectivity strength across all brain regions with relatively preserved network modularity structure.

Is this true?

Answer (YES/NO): NO